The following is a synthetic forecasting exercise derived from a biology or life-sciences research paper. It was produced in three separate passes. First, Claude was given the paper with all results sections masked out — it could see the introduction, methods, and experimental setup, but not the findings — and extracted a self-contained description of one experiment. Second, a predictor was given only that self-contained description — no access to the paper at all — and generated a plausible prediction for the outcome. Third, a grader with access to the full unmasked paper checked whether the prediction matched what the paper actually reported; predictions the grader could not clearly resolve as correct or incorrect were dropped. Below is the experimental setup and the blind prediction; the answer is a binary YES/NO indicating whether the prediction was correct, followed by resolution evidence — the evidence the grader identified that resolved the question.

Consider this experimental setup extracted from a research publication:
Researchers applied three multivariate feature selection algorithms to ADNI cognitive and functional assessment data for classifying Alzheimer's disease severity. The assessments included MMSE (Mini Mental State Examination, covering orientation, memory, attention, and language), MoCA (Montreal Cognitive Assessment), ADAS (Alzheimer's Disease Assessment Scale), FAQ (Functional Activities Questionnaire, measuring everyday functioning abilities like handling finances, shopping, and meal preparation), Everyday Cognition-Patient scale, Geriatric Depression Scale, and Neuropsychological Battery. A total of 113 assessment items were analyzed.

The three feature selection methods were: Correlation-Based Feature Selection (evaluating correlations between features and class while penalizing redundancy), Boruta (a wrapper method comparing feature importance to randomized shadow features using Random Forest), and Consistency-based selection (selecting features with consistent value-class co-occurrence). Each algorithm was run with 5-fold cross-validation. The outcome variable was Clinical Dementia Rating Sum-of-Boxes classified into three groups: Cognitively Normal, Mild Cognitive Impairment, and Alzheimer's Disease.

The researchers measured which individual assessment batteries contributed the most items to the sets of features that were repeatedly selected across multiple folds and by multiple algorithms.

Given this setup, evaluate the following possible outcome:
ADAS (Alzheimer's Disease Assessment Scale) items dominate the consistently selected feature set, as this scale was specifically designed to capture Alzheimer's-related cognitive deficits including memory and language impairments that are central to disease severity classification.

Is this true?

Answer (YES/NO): NO